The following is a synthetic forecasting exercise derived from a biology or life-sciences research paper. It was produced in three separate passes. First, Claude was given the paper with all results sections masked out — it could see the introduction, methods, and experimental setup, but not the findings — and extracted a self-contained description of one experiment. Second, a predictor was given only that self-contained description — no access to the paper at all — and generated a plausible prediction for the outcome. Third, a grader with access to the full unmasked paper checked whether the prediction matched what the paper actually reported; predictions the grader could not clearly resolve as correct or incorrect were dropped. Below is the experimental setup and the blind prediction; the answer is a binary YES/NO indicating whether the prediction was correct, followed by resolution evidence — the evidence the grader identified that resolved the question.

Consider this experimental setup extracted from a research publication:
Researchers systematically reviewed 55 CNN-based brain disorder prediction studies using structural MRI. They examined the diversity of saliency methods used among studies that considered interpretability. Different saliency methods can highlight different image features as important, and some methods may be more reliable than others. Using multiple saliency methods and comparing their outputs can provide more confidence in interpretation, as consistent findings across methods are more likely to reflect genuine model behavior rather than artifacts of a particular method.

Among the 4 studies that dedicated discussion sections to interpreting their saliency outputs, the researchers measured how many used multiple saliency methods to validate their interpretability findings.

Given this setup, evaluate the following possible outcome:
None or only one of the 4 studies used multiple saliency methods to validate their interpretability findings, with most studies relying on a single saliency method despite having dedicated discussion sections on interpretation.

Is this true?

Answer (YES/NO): YES